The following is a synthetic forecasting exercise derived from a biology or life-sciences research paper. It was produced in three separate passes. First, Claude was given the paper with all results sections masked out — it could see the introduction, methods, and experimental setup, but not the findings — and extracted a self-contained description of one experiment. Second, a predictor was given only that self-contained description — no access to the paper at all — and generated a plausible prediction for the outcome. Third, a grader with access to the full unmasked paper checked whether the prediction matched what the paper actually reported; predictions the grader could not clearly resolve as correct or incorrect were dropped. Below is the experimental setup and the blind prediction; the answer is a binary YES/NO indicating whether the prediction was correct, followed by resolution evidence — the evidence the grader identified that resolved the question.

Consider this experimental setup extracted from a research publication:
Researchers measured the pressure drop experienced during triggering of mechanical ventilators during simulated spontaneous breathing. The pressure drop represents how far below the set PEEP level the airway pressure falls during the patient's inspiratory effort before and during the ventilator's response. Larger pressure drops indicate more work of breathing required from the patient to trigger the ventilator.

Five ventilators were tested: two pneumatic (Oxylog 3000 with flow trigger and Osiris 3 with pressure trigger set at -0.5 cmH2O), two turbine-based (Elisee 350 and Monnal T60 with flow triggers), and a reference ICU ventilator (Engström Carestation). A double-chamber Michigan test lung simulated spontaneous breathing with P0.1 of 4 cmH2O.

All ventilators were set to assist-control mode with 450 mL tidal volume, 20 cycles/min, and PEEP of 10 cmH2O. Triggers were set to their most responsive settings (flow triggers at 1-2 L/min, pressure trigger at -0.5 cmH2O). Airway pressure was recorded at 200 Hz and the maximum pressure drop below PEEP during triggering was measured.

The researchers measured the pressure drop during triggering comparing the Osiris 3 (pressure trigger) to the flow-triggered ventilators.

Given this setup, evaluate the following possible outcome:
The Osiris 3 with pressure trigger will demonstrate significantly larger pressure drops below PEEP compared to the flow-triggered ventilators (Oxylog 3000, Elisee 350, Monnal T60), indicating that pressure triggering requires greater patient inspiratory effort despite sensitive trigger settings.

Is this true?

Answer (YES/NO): NO